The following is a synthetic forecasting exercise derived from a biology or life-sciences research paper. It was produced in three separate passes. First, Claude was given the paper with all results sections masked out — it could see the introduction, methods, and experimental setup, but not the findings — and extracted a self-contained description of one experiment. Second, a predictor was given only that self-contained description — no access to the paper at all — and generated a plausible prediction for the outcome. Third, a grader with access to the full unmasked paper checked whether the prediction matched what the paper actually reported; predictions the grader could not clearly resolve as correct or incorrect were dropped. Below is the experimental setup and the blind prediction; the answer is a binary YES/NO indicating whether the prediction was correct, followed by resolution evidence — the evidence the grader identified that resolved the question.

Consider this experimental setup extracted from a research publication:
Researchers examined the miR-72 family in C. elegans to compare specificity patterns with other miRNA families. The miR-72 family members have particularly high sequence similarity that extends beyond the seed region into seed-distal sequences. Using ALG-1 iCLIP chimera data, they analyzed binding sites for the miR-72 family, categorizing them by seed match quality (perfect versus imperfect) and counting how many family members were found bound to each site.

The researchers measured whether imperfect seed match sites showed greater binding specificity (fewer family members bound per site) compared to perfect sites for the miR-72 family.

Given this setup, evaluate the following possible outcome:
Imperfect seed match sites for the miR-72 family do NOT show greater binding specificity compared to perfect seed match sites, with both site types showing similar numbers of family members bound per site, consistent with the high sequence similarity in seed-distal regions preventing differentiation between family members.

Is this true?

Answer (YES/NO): NO